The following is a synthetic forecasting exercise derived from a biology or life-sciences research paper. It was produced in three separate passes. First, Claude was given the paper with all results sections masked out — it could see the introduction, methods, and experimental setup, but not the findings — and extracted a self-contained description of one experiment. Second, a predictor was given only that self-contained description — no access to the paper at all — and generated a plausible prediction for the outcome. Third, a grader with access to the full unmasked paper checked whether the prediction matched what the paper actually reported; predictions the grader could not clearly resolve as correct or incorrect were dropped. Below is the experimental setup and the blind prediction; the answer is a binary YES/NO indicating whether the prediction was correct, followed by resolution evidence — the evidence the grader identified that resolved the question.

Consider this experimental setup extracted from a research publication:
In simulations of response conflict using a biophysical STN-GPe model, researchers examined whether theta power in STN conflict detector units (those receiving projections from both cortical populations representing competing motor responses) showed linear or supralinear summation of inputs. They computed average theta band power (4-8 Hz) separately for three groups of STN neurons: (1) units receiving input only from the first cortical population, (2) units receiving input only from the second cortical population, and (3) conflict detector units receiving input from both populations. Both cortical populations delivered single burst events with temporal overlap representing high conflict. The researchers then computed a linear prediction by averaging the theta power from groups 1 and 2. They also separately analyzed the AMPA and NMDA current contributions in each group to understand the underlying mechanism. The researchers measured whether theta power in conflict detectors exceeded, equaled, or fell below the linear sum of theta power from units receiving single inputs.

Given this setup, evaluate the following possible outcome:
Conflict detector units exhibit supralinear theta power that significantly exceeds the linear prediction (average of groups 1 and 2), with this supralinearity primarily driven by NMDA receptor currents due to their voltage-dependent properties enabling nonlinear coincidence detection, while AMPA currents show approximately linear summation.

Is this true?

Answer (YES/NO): NO